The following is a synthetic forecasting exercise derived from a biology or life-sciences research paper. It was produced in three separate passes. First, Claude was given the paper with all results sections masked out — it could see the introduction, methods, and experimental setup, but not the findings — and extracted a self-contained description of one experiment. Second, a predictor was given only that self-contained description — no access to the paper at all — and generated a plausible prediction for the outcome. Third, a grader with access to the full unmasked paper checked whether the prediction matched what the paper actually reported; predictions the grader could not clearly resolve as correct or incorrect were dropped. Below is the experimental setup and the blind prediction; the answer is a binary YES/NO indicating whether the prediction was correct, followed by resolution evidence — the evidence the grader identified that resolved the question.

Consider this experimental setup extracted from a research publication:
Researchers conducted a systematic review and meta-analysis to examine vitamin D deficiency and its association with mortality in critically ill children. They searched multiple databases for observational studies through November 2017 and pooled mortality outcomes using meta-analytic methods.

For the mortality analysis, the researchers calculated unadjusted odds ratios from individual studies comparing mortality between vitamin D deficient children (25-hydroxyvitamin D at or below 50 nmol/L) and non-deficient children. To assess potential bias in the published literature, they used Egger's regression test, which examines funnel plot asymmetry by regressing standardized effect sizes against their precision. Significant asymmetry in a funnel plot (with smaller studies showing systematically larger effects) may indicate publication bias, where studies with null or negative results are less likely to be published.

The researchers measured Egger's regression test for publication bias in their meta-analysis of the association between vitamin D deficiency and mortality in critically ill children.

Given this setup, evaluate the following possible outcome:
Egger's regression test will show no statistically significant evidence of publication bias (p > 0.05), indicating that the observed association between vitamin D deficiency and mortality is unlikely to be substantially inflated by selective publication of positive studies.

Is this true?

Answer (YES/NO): YES